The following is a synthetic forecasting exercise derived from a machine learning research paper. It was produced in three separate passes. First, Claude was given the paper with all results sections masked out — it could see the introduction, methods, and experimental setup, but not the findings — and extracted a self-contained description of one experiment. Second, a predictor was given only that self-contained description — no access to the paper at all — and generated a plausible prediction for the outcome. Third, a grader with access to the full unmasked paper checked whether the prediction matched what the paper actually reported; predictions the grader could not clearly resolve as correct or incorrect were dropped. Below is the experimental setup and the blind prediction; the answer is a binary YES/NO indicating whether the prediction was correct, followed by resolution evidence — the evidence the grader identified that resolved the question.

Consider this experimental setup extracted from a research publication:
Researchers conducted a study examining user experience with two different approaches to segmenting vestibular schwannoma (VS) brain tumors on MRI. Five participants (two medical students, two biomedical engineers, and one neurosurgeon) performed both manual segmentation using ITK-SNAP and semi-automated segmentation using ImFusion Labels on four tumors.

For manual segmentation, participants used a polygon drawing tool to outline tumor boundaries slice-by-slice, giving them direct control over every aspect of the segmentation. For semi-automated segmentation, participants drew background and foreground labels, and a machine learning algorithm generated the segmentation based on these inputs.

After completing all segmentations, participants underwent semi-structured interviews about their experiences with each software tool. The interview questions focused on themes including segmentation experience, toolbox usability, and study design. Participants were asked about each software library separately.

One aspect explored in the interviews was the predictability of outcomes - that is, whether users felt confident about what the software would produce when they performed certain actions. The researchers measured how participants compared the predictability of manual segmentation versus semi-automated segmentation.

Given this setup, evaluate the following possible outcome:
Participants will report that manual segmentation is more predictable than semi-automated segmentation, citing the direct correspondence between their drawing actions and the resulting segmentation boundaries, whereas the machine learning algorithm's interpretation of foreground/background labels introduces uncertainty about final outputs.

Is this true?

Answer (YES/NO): YES